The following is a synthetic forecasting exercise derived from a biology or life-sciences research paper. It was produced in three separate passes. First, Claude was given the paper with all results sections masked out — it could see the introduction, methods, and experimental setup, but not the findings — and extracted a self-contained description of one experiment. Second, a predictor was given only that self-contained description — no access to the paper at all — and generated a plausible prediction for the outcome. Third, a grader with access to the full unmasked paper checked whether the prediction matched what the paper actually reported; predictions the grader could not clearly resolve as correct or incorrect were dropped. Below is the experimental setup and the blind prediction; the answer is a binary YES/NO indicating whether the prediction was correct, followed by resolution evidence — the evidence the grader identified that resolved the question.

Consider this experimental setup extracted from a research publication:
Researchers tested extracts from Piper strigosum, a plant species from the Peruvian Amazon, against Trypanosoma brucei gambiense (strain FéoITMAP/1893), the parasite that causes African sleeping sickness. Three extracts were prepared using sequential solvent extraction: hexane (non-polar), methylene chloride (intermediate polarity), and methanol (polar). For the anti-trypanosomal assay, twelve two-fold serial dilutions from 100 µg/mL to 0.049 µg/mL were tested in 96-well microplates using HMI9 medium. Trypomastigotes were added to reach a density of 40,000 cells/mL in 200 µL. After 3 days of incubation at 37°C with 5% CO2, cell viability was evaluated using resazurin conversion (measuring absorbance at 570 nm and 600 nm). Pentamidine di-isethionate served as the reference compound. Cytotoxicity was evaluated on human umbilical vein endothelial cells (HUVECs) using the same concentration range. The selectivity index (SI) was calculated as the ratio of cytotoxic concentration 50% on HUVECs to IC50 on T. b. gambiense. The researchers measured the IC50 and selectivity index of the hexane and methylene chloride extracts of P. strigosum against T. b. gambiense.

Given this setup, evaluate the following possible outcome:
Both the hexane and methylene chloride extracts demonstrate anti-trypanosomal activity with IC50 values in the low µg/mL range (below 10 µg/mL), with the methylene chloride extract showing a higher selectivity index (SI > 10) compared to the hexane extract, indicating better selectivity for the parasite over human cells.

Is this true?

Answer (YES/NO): YES